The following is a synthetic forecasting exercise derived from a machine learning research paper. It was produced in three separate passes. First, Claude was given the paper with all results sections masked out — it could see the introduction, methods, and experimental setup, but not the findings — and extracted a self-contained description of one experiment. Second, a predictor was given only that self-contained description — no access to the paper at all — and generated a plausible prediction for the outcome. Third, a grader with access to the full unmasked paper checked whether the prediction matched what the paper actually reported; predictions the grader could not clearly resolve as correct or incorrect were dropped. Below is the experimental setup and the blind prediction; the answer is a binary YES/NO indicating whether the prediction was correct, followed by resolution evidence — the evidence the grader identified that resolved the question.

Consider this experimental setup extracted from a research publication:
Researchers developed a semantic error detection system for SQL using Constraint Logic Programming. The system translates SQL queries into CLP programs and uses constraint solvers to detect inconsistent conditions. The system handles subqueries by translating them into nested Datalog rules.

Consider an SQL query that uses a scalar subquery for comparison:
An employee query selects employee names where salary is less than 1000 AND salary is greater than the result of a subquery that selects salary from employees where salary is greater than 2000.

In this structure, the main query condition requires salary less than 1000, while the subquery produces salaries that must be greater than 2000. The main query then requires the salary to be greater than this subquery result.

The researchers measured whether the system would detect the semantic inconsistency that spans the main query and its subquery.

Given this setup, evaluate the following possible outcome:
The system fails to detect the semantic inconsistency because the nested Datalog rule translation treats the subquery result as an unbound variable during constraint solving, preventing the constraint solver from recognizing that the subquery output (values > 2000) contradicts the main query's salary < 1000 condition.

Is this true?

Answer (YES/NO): NO